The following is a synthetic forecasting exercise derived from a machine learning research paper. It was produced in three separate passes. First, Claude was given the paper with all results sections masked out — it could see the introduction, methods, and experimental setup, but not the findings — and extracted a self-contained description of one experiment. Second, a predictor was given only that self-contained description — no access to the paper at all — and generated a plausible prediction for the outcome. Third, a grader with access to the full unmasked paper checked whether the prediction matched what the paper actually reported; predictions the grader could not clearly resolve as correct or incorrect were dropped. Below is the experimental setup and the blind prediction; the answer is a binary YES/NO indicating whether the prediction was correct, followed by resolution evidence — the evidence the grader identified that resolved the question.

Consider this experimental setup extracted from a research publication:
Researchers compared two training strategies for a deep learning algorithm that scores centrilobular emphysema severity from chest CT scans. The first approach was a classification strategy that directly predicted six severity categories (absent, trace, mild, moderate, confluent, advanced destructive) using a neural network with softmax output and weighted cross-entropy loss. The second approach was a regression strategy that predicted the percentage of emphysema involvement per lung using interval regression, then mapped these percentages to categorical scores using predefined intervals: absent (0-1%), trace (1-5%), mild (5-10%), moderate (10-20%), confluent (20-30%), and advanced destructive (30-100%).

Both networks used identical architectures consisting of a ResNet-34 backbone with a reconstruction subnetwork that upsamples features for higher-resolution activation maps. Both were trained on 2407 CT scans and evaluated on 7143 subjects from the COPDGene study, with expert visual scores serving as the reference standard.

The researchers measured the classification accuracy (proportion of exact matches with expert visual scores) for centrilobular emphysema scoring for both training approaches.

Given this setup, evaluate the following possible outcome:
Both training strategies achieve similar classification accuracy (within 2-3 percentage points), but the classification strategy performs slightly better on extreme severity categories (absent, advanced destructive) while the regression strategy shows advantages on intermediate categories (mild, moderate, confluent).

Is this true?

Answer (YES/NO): NO